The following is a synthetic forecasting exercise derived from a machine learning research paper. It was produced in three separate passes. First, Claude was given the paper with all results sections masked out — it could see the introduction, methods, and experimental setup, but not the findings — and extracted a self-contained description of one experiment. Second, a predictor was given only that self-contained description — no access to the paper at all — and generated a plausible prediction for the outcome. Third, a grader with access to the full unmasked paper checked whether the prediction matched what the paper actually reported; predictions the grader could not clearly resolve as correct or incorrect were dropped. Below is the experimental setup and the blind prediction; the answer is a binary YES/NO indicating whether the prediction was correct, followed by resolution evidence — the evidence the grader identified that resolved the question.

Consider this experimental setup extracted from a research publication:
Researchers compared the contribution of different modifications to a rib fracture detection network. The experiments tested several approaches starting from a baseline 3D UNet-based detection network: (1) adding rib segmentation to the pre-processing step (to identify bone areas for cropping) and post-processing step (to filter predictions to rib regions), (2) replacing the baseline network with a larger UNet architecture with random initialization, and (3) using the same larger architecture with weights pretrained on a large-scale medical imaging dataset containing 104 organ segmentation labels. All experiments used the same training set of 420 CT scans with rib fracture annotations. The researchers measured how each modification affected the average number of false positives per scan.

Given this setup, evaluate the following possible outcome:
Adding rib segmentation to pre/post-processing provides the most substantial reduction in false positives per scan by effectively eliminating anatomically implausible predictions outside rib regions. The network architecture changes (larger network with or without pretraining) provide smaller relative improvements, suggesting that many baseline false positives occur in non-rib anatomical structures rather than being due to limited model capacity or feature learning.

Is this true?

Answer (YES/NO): YES